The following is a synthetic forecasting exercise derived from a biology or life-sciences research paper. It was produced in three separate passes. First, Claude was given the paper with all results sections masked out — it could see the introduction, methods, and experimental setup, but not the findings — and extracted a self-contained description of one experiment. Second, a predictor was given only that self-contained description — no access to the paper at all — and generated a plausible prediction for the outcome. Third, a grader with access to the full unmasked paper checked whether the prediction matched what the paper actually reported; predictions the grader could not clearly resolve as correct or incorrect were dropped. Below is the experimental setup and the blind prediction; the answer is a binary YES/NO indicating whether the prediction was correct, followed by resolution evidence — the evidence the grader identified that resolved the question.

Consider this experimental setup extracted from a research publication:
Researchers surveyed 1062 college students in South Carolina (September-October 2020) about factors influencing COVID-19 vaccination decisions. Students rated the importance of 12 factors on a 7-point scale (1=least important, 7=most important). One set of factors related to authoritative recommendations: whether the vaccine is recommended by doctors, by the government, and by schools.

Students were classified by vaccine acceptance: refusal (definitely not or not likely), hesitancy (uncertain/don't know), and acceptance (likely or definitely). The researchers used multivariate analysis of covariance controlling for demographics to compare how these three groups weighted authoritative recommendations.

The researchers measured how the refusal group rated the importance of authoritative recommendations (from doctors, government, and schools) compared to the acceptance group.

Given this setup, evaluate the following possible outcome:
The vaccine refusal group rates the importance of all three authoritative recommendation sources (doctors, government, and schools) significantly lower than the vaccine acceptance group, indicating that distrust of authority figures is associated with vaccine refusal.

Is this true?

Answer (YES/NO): YES